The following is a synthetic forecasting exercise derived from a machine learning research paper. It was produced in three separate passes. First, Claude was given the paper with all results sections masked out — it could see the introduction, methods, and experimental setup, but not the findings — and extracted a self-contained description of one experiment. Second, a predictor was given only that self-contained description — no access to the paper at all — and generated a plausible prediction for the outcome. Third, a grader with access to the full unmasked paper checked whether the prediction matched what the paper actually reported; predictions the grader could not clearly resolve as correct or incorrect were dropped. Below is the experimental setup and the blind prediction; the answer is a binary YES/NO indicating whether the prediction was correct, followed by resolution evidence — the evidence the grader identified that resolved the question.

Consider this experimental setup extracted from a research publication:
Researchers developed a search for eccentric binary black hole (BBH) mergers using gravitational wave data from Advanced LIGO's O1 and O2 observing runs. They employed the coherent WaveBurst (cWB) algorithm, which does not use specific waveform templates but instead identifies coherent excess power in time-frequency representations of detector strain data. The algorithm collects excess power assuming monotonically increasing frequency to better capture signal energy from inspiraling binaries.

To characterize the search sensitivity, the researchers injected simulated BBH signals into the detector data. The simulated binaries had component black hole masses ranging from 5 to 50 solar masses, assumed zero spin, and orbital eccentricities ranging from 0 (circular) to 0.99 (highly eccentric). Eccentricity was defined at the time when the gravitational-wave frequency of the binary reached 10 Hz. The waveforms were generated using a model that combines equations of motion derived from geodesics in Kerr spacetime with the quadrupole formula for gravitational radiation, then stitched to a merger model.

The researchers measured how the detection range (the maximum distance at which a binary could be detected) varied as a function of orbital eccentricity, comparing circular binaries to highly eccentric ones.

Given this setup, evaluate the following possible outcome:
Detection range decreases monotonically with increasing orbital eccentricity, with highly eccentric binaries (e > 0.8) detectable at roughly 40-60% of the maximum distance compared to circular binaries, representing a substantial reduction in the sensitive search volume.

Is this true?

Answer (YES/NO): NO